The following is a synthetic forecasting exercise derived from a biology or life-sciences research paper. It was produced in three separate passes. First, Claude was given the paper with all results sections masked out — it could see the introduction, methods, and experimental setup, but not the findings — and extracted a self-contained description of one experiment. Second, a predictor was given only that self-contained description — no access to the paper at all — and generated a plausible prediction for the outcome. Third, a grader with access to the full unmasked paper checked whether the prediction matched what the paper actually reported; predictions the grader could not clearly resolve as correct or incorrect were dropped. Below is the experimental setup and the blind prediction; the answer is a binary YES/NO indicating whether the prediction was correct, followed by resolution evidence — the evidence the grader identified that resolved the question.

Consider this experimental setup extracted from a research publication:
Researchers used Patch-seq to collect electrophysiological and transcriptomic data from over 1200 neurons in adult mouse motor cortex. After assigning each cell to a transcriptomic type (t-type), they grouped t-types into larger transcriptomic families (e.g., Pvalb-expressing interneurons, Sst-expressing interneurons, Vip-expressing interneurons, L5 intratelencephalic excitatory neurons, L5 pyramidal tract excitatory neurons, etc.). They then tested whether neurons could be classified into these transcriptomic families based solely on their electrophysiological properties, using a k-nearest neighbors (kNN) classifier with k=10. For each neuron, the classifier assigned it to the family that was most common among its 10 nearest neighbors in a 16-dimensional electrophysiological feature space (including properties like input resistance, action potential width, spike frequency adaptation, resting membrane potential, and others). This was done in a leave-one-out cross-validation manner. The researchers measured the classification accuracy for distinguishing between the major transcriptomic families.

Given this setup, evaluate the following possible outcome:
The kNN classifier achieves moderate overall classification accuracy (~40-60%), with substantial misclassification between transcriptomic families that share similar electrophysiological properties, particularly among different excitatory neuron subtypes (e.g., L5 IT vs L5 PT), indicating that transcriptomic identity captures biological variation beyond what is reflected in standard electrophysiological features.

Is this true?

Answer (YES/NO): NO